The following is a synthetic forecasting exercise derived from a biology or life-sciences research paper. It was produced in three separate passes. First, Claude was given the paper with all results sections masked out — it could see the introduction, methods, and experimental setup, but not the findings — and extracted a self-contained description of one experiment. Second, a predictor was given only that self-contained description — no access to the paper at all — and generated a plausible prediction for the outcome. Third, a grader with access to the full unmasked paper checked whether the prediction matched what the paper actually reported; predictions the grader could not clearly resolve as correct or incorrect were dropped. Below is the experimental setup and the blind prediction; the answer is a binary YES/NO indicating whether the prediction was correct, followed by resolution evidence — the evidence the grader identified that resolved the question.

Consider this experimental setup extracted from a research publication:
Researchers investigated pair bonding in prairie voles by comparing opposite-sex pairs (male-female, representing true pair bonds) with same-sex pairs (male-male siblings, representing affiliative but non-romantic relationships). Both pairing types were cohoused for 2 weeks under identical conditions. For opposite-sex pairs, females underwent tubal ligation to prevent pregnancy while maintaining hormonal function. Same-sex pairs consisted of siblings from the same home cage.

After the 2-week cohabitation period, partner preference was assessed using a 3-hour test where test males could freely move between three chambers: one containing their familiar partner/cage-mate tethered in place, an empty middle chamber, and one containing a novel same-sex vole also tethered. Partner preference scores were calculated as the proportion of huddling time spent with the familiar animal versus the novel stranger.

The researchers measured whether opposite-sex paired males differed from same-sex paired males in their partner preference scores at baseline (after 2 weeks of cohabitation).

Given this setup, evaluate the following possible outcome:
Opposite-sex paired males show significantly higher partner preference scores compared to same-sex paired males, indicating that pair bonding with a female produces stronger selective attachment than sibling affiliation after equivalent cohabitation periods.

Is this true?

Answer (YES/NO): NO